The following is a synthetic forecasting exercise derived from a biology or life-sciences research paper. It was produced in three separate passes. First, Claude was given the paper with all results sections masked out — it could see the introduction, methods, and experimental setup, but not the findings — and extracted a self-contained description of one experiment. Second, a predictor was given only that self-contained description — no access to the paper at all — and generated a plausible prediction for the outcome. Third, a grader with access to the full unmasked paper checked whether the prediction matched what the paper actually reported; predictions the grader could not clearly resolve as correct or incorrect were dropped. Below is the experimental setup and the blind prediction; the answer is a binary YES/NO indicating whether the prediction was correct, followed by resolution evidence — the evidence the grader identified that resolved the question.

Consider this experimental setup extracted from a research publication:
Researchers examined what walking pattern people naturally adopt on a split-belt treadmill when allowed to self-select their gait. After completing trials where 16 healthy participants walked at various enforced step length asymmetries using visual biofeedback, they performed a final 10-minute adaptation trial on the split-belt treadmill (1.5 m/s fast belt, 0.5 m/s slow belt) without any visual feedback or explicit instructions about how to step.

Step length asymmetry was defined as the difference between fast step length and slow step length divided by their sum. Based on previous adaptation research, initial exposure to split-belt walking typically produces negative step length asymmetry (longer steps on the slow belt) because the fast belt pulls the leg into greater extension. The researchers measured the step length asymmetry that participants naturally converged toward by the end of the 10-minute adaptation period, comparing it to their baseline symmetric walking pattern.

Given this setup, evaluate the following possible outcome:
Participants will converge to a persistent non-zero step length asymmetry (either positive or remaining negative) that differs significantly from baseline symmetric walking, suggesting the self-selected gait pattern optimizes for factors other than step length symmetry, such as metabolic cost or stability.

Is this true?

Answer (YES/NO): YES